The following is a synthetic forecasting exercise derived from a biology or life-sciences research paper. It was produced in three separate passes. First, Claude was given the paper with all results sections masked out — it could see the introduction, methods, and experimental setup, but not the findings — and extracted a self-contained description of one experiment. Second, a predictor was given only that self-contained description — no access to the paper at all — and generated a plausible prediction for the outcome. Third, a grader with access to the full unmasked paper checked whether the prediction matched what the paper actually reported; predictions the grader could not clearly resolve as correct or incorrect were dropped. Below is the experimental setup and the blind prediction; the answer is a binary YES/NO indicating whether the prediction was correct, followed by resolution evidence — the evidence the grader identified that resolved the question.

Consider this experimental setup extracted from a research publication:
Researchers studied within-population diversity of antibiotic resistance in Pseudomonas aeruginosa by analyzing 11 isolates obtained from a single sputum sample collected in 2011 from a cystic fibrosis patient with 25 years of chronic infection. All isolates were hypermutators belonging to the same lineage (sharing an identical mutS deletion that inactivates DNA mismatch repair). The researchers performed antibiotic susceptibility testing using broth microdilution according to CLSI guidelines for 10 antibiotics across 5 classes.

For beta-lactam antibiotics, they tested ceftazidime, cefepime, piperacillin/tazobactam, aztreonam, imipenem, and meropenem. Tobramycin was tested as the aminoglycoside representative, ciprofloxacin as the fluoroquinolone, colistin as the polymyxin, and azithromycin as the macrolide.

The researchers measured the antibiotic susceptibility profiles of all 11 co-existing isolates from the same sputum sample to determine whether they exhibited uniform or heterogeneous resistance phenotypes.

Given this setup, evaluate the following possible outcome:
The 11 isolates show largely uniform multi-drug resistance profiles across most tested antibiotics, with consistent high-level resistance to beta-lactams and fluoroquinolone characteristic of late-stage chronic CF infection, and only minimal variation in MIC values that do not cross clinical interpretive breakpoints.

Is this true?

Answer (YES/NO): YES